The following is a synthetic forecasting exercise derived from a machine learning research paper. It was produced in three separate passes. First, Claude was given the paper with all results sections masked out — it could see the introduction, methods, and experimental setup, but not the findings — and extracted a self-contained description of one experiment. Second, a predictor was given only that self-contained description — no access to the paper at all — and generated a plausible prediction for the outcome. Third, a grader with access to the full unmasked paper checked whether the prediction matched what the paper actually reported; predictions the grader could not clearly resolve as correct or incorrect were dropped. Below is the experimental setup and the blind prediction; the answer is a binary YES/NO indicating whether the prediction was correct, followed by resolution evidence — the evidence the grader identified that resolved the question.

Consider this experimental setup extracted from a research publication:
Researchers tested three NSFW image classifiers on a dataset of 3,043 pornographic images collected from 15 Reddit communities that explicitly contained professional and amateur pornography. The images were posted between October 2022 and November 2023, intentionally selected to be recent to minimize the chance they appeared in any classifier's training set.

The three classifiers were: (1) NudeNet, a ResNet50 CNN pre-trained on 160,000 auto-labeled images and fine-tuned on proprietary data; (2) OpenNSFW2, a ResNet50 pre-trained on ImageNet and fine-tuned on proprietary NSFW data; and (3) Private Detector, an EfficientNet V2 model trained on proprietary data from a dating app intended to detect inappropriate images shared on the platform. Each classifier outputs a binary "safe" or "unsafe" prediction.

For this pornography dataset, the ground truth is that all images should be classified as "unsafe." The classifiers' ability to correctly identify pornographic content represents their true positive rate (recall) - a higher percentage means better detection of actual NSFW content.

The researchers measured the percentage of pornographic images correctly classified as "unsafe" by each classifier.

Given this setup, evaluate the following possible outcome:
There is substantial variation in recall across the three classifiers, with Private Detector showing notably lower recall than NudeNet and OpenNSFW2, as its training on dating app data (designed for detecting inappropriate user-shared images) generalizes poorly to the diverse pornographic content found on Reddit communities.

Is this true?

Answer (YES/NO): YES